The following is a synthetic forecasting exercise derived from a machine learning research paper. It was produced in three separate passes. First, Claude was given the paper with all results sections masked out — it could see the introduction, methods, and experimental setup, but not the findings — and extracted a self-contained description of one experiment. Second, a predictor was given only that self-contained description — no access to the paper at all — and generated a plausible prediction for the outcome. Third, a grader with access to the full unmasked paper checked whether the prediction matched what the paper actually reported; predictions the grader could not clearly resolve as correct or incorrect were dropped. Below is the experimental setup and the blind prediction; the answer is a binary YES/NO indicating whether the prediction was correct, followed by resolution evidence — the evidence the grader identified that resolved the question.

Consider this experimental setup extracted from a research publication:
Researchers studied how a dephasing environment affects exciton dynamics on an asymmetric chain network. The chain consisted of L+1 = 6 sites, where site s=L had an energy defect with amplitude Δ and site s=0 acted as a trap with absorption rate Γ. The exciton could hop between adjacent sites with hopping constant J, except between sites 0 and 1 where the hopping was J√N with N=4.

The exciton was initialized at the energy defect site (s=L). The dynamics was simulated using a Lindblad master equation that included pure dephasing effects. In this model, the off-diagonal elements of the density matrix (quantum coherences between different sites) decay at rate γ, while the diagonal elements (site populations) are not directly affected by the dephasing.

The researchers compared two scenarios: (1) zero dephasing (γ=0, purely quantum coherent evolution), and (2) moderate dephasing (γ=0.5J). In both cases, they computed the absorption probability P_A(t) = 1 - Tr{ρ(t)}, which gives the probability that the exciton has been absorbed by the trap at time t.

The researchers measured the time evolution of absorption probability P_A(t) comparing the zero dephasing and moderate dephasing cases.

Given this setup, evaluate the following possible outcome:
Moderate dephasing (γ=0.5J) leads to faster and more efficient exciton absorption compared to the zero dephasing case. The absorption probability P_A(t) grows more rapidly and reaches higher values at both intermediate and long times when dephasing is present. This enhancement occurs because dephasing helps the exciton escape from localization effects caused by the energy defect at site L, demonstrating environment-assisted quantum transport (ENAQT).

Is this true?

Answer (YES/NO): NO